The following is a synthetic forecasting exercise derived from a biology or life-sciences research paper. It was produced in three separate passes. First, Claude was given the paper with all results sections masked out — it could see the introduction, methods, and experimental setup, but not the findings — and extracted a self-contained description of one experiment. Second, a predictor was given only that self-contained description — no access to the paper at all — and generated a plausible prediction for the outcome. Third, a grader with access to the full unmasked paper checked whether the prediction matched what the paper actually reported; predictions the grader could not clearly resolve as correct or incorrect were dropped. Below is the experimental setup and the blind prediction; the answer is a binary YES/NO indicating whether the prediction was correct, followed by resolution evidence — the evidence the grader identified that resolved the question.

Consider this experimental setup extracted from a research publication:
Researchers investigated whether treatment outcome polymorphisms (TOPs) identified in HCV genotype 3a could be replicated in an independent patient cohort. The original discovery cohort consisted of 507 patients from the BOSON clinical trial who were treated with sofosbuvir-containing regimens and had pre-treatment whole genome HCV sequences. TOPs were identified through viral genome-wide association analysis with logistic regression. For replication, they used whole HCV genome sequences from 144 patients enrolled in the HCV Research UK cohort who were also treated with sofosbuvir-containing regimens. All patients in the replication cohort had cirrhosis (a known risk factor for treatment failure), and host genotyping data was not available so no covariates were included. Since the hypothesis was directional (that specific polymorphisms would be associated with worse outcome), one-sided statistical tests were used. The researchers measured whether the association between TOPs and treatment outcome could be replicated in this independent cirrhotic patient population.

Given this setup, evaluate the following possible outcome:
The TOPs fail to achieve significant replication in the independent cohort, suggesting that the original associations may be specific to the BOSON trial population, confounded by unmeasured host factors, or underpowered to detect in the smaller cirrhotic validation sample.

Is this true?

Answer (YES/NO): NO